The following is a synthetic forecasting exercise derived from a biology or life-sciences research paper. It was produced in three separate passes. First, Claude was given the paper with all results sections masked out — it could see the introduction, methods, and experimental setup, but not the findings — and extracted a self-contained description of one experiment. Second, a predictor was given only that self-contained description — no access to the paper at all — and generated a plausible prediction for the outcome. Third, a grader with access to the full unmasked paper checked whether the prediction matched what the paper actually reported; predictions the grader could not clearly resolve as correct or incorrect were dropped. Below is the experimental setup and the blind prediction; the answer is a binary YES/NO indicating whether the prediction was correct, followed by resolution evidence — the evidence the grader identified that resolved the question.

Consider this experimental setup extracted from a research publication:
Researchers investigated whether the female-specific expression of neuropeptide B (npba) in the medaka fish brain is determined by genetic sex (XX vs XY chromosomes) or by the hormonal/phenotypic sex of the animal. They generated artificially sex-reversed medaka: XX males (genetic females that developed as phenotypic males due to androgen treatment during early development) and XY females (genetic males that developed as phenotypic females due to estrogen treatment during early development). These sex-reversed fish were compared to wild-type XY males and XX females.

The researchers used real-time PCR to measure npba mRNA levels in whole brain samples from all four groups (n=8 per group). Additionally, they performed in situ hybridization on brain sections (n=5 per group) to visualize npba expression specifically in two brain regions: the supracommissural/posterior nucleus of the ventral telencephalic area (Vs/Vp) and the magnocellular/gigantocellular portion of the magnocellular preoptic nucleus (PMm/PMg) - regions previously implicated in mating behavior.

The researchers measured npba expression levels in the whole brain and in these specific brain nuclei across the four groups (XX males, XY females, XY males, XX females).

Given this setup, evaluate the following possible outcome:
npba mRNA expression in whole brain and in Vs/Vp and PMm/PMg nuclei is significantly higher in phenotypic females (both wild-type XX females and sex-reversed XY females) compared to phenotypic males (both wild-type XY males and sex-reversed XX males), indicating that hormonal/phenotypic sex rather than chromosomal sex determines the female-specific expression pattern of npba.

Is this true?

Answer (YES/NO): YES